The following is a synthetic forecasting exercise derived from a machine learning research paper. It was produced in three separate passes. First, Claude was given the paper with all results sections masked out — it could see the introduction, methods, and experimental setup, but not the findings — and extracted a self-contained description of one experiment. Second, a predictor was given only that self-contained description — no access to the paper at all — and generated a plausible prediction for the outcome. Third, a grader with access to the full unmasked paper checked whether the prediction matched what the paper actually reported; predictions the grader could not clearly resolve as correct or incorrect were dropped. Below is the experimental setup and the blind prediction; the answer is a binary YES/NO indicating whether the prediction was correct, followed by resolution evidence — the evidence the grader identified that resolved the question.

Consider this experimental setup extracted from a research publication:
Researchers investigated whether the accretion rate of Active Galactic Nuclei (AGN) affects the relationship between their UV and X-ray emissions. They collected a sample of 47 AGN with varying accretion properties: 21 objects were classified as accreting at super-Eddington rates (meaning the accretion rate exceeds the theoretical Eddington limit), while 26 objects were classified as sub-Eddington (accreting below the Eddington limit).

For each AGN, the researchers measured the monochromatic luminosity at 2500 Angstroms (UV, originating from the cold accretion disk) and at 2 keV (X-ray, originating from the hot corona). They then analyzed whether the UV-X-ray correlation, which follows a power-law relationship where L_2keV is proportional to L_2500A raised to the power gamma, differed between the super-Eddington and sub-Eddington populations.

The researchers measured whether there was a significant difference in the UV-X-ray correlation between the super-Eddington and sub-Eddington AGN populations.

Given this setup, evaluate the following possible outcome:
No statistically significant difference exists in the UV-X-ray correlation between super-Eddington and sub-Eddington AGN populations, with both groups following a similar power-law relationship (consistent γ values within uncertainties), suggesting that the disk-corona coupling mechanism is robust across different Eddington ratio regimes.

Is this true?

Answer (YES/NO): YES